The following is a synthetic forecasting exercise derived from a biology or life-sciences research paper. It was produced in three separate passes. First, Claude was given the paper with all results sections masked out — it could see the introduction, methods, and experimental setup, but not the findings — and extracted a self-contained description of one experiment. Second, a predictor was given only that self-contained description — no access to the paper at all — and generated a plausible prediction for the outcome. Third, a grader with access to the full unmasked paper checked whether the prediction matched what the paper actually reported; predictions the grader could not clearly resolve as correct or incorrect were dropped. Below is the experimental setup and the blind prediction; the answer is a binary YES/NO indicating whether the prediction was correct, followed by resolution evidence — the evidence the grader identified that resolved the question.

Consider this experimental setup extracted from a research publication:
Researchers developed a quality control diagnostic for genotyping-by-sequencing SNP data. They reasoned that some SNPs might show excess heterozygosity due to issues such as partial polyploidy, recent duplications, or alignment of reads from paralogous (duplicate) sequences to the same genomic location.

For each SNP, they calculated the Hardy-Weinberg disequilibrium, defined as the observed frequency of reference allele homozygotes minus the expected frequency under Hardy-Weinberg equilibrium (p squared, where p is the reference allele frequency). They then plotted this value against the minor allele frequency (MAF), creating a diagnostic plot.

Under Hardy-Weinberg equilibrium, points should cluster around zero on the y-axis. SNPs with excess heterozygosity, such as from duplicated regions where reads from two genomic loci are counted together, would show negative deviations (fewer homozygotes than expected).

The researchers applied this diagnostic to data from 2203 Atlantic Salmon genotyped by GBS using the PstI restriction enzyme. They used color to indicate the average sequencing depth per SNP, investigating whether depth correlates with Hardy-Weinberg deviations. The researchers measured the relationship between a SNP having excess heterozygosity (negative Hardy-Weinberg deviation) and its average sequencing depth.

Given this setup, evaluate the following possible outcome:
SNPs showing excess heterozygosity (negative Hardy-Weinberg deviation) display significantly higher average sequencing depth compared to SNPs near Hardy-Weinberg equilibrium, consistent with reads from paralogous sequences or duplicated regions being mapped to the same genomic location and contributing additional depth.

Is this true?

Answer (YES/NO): YES